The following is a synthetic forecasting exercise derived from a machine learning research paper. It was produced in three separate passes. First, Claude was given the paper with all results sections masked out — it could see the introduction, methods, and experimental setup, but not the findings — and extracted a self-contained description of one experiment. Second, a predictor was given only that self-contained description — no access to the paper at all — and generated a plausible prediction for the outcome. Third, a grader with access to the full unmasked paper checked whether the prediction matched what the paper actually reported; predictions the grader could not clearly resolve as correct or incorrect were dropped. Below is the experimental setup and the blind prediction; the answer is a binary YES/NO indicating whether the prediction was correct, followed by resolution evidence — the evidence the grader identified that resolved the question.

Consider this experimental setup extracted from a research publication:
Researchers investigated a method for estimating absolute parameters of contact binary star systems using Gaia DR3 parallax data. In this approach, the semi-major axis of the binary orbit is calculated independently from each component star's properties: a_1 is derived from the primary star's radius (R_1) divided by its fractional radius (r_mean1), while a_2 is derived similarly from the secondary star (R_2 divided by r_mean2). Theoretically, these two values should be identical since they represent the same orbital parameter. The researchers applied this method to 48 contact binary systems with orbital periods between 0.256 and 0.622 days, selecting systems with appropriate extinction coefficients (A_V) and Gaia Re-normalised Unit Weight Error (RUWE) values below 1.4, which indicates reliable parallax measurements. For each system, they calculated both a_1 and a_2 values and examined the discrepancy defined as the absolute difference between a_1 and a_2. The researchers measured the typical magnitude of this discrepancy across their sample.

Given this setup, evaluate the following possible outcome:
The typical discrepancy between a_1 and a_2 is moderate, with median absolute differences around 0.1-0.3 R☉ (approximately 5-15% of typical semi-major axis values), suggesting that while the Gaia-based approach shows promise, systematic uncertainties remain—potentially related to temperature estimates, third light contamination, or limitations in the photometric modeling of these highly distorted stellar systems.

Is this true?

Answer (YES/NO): NO